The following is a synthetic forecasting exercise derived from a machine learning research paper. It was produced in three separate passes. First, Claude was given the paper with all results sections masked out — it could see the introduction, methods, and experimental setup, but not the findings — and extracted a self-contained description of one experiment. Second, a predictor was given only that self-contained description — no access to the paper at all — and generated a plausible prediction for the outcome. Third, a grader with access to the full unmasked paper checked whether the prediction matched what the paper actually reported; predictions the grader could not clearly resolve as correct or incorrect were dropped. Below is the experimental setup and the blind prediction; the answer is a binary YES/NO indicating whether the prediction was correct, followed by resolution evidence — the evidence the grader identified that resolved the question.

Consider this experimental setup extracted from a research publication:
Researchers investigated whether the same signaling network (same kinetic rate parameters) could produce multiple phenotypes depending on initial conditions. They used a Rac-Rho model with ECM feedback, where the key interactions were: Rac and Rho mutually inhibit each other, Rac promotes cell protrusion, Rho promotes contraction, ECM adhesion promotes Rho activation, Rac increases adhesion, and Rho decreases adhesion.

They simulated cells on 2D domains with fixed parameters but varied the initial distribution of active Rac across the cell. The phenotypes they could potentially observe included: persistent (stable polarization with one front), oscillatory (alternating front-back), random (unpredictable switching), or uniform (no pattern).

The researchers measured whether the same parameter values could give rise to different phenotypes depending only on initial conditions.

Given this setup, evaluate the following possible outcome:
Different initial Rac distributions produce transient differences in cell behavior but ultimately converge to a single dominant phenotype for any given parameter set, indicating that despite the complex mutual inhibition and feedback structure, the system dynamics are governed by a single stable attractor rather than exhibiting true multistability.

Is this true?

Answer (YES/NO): NO